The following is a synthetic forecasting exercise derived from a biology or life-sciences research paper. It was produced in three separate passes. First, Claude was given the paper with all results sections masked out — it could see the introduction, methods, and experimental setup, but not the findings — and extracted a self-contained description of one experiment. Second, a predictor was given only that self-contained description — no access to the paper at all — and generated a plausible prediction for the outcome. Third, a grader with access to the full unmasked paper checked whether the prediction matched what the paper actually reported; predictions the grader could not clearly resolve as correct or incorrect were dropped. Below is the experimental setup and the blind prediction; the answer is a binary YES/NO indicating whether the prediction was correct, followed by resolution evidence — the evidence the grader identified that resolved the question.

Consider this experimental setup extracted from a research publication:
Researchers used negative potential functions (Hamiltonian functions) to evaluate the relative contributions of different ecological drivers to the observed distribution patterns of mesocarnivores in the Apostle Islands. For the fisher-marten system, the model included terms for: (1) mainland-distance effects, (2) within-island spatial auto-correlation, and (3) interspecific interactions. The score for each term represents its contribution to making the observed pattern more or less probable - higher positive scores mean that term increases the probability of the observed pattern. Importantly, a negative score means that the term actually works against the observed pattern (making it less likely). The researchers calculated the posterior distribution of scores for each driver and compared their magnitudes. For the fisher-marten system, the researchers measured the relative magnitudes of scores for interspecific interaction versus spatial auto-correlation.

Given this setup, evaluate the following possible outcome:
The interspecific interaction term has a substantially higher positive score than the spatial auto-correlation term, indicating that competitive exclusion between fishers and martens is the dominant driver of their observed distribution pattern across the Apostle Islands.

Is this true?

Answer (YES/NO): NO